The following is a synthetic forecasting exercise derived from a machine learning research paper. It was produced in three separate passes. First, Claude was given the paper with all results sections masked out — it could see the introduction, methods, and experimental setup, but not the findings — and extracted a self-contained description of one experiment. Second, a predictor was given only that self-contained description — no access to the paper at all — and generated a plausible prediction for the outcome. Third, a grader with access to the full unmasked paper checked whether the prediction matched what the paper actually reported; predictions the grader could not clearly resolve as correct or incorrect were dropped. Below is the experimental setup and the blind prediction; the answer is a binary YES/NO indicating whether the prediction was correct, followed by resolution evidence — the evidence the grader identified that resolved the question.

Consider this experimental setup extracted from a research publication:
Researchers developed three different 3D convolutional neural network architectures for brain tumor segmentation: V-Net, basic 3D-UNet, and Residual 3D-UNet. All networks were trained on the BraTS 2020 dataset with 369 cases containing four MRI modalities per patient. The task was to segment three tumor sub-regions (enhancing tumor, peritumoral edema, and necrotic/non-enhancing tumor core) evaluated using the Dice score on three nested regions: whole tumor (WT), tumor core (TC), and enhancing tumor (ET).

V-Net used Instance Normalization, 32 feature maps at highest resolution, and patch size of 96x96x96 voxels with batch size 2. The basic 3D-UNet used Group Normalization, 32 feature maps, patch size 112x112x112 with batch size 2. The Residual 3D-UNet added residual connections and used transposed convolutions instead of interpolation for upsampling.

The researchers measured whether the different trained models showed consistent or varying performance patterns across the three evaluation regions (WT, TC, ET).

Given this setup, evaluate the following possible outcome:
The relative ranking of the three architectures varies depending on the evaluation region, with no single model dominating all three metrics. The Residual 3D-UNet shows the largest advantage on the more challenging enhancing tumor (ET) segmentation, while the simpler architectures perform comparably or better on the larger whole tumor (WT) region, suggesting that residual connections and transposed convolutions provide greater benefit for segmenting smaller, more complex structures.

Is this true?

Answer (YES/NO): YES